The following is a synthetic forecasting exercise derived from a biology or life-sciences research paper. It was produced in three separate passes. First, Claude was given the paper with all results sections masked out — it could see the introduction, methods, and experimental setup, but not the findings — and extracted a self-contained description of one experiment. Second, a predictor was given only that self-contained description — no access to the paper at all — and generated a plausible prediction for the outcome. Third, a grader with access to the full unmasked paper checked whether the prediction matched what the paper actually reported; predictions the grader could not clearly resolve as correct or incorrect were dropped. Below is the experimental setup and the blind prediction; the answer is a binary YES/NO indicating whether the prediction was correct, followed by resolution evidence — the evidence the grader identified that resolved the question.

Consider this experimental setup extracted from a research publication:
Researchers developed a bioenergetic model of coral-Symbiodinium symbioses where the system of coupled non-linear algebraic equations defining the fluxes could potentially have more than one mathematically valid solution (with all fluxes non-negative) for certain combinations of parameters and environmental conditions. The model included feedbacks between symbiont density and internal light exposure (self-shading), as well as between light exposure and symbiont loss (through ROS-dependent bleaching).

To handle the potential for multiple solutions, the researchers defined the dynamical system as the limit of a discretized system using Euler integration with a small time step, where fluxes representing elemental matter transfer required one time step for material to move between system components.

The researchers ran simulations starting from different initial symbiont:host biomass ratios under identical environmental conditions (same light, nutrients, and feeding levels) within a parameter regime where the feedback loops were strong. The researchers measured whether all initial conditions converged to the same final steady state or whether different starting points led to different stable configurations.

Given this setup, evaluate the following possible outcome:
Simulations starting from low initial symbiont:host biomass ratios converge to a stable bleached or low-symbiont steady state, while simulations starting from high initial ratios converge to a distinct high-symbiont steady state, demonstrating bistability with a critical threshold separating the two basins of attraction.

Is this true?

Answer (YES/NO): YES